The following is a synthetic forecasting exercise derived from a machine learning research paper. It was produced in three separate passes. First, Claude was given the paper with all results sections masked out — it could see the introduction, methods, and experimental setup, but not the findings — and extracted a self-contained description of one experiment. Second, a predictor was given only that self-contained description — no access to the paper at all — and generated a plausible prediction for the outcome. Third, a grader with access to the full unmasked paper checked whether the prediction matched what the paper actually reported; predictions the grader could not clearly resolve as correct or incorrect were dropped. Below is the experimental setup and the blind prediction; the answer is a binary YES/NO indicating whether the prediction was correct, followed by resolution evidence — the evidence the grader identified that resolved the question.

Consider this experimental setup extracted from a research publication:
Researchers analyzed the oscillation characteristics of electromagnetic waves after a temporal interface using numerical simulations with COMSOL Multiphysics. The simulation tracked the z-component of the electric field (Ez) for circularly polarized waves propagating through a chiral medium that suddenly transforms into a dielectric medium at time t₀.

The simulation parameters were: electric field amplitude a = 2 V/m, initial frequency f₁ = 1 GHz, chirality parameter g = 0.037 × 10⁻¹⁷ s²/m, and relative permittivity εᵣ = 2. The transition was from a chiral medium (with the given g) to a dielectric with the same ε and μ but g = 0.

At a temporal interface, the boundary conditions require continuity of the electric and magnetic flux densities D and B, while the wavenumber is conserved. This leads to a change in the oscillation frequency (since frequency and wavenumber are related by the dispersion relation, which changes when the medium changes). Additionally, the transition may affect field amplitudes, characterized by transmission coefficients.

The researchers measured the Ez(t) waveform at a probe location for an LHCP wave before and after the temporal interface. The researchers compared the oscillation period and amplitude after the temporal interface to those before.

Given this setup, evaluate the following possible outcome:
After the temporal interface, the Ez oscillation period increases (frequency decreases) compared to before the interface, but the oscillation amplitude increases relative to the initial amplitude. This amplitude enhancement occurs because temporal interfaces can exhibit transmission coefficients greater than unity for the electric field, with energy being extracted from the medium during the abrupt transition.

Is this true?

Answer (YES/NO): NO